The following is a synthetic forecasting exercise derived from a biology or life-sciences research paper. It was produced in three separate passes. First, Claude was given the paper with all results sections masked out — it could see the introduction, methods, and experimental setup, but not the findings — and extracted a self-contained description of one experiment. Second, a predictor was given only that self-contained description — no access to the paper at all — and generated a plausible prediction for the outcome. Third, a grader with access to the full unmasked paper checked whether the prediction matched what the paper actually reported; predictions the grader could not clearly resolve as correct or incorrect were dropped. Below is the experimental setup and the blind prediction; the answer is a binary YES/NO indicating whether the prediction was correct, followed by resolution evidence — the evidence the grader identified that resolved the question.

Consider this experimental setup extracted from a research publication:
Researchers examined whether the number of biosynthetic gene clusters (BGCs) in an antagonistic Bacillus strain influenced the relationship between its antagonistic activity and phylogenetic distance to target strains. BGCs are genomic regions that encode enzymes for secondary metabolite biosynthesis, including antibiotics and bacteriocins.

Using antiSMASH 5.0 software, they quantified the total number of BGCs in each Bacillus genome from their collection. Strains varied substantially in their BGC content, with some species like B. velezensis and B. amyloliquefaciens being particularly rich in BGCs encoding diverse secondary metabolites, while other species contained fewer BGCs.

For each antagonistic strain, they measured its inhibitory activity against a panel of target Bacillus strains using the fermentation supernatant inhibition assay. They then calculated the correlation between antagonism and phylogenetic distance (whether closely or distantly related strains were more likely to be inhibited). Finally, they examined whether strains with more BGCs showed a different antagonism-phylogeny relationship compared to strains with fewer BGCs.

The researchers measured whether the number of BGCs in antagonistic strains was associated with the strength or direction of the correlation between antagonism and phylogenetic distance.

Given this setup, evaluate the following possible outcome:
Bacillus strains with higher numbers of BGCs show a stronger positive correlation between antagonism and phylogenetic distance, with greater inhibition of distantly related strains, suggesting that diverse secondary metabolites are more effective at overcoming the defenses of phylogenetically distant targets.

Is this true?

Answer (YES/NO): YES